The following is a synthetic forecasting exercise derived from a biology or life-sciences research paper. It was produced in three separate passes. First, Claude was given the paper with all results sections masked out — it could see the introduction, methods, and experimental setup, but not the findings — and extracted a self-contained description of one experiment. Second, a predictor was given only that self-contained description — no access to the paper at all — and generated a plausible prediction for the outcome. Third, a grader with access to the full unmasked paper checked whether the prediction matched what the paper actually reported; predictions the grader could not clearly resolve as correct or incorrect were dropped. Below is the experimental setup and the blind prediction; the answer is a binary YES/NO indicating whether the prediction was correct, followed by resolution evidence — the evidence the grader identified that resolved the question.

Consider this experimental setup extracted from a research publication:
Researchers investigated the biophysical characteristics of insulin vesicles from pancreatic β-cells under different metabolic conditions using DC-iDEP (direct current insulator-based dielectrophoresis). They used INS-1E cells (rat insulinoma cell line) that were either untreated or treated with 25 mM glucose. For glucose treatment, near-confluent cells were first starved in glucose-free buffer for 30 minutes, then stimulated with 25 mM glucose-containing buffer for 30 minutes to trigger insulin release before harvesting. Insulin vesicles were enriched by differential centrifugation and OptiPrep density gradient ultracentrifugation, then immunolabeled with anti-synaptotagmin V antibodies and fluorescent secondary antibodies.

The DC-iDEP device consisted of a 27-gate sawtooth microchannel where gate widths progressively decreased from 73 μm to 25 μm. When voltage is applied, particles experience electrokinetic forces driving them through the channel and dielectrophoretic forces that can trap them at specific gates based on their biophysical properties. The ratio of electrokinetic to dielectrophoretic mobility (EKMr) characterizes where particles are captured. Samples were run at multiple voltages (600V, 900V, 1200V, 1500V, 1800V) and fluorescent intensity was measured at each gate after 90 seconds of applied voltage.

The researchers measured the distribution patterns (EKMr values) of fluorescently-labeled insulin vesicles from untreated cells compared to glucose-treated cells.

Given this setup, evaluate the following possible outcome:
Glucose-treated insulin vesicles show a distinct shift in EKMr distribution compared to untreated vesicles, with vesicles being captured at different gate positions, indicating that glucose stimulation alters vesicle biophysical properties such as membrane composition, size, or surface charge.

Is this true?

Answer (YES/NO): YES